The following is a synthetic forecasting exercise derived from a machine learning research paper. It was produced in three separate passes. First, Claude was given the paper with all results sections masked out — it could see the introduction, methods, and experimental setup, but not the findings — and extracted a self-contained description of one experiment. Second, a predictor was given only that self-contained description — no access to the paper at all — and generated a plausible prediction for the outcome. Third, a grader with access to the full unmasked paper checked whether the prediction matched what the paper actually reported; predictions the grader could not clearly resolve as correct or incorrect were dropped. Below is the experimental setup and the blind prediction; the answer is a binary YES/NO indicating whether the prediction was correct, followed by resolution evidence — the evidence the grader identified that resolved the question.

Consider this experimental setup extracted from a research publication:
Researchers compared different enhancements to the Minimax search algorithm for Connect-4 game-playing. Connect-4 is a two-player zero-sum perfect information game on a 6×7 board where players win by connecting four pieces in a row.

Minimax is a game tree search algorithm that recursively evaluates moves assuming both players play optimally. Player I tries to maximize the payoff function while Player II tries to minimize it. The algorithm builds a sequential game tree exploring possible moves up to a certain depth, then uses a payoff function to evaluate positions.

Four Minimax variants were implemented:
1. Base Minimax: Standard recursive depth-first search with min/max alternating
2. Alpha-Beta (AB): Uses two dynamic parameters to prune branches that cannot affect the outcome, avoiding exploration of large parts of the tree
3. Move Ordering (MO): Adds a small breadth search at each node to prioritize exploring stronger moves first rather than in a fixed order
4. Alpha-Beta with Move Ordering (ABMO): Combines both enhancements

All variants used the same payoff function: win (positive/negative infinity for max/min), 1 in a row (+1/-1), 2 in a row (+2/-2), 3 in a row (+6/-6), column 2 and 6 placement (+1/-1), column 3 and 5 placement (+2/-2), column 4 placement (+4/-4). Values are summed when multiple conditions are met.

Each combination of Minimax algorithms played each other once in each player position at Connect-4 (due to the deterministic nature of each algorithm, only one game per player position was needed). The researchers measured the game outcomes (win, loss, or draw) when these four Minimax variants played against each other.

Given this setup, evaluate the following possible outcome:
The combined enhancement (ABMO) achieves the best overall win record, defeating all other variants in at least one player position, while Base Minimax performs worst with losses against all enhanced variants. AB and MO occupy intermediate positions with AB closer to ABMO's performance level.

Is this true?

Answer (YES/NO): NO